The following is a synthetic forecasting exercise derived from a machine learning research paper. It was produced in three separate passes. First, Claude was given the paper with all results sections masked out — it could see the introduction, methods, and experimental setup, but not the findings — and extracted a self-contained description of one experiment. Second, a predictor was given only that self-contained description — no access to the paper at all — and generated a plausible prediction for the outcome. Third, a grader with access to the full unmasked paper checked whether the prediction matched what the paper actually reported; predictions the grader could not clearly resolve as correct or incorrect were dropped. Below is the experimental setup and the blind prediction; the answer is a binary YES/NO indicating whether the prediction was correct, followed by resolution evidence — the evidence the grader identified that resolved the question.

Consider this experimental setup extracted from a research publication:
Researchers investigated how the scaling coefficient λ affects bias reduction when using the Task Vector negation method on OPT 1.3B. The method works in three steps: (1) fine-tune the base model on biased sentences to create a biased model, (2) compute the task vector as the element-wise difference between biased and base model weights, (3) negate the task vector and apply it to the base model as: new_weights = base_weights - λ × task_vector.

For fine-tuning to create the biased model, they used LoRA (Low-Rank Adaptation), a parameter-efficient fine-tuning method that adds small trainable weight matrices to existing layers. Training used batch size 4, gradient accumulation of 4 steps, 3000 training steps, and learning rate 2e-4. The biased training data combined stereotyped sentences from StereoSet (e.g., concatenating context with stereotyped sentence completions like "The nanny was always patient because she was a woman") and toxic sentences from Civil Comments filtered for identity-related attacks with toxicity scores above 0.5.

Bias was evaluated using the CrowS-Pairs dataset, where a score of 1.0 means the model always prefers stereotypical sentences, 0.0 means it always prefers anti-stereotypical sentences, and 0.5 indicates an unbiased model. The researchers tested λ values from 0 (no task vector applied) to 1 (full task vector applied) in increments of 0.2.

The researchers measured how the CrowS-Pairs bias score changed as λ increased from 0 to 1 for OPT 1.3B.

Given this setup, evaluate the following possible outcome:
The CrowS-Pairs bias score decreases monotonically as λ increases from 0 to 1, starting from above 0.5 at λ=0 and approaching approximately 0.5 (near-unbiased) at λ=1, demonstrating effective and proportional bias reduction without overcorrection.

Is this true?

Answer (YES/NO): NO